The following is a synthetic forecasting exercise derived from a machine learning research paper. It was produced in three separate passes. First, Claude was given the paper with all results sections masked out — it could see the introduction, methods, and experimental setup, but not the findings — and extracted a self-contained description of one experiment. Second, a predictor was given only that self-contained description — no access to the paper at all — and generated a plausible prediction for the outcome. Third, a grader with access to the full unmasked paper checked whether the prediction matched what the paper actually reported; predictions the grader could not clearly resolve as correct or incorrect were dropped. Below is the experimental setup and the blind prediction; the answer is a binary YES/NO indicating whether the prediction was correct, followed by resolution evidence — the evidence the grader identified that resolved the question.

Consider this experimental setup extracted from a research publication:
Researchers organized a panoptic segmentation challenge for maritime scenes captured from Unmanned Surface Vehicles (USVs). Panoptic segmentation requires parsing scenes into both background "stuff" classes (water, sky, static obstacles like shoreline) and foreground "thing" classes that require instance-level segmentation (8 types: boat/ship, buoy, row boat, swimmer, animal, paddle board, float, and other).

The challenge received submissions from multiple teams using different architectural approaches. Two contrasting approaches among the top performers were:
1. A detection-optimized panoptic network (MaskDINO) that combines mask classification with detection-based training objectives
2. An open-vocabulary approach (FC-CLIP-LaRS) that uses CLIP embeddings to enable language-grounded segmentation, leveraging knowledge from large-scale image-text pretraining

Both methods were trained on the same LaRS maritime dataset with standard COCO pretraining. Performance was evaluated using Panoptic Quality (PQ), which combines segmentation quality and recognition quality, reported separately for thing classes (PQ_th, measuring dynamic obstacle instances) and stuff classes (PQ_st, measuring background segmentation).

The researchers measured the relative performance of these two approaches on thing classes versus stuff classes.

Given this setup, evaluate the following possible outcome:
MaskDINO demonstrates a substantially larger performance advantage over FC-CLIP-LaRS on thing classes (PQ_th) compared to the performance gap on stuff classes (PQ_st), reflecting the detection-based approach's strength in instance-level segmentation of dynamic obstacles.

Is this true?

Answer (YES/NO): YES